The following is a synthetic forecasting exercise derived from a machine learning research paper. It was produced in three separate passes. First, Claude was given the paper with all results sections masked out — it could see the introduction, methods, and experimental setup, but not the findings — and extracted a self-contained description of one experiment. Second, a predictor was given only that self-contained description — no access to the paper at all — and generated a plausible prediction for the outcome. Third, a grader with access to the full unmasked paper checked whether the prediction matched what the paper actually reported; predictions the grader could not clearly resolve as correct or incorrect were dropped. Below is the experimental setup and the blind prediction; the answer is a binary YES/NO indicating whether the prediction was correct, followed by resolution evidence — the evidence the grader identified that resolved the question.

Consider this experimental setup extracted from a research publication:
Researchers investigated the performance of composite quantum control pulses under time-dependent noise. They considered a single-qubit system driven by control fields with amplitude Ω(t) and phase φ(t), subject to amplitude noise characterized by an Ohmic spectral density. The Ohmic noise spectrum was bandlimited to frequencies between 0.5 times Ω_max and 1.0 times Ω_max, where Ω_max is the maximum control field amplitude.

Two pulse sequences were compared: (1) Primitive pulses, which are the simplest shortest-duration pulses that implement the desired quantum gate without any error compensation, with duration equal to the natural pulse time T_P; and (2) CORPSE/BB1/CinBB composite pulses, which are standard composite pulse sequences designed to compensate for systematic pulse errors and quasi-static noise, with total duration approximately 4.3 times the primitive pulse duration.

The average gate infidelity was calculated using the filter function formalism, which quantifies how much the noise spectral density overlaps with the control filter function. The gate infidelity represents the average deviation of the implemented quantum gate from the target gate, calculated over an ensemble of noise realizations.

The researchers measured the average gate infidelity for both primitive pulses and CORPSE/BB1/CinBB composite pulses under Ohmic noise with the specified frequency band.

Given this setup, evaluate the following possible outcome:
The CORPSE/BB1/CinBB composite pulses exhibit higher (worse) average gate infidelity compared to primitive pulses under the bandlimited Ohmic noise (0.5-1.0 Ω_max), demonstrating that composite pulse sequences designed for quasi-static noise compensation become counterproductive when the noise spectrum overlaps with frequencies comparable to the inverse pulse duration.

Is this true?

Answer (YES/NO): YES